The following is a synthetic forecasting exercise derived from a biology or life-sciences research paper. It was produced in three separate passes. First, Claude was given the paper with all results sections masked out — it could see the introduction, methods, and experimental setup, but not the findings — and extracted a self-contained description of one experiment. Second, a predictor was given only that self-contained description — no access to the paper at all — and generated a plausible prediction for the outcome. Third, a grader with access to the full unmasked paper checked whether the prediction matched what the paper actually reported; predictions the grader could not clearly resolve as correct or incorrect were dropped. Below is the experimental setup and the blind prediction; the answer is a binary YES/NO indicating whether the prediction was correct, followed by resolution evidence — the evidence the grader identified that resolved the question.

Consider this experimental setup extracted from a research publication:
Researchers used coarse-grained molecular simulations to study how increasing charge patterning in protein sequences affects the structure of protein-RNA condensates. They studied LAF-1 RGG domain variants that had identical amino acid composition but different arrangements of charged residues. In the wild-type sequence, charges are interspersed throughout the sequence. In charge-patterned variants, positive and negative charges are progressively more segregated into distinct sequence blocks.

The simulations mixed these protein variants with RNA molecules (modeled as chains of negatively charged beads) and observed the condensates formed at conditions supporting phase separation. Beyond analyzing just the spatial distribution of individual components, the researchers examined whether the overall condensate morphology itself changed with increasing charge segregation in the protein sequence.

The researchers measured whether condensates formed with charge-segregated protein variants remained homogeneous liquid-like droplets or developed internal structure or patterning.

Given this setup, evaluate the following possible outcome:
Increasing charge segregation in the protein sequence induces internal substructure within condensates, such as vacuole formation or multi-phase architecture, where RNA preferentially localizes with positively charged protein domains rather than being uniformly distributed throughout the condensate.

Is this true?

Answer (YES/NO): NO